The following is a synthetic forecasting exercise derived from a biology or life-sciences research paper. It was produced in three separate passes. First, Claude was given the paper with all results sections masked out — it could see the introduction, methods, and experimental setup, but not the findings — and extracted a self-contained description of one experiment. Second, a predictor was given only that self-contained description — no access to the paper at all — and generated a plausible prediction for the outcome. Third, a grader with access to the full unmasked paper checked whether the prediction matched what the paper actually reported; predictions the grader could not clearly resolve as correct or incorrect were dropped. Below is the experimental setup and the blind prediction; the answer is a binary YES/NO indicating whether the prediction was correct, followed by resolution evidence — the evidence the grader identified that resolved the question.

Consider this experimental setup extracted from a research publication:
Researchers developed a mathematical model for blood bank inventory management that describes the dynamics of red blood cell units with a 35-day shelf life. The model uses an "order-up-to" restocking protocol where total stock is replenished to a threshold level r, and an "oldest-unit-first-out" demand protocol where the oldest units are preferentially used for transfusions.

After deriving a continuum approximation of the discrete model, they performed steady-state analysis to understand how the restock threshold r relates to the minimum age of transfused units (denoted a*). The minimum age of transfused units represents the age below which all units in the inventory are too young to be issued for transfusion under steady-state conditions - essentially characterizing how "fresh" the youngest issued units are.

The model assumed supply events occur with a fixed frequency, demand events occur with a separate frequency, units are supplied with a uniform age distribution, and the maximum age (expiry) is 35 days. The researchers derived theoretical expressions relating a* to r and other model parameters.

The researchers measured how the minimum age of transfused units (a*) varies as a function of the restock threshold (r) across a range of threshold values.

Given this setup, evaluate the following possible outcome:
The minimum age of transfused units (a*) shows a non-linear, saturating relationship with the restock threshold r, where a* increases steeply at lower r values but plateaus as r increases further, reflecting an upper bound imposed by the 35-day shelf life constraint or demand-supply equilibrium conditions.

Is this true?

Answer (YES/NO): NO